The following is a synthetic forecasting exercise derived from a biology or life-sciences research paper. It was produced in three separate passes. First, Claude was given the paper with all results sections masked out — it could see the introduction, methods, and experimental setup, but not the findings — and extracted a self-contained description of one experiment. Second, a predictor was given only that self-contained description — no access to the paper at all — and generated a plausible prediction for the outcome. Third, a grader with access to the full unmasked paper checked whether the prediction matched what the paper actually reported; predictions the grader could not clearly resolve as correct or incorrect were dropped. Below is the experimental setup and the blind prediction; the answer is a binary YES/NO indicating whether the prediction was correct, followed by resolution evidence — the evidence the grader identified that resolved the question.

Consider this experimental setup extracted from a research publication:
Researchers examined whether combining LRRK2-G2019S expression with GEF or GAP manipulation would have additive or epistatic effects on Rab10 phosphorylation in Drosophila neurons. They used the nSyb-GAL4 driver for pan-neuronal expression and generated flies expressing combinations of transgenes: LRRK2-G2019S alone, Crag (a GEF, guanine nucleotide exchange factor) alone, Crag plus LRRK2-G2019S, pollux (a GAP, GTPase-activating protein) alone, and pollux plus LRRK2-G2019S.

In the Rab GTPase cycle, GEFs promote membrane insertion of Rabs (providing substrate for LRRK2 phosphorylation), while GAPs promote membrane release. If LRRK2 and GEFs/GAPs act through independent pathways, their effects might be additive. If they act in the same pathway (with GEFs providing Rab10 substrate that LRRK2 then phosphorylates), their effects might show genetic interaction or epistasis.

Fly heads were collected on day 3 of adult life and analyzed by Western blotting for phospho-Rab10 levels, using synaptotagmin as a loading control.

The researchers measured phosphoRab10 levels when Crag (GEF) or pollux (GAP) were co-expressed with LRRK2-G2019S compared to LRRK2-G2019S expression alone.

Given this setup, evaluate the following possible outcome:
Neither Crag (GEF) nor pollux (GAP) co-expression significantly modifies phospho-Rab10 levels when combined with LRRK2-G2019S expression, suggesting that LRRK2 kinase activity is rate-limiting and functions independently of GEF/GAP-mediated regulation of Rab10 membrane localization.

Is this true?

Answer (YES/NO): NO